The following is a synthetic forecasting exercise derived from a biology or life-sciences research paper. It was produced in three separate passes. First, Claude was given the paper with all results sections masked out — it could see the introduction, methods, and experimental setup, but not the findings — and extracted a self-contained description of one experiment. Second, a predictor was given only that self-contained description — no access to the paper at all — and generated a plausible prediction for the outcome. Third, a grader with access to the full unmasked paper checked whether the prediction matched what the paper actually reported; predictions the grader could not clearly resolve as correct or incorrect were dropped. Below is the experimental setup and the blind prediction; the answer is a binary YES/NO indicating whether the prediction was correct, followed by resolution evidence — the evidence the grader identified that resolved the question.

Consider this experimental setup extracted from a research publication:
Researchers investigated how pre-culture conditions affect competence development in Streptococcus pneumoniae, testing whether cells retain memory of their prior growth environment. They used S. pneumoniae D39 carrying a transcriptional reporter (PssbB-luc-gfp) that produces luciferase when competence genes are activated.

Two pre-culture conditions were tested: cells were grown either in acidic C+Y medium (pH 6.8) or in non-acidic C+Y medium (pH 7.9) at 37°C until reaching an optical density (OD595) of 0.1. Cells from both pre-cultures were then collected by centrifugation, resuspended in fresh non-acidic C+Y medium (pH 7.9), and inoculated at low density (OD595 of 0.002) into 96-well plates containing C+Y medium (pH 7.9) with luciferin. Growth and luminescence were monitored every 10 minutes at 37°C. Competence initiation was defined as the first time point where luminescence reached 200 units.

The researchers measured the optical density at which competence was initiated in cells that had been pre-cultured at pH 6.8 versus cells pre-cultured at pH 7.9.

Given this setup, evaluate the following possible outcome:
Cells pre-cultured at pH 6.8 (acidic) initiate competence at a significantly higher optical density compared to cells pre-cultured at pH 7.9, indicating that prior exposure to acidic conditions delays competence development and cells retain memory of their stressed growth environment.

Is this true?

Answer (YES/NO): NO